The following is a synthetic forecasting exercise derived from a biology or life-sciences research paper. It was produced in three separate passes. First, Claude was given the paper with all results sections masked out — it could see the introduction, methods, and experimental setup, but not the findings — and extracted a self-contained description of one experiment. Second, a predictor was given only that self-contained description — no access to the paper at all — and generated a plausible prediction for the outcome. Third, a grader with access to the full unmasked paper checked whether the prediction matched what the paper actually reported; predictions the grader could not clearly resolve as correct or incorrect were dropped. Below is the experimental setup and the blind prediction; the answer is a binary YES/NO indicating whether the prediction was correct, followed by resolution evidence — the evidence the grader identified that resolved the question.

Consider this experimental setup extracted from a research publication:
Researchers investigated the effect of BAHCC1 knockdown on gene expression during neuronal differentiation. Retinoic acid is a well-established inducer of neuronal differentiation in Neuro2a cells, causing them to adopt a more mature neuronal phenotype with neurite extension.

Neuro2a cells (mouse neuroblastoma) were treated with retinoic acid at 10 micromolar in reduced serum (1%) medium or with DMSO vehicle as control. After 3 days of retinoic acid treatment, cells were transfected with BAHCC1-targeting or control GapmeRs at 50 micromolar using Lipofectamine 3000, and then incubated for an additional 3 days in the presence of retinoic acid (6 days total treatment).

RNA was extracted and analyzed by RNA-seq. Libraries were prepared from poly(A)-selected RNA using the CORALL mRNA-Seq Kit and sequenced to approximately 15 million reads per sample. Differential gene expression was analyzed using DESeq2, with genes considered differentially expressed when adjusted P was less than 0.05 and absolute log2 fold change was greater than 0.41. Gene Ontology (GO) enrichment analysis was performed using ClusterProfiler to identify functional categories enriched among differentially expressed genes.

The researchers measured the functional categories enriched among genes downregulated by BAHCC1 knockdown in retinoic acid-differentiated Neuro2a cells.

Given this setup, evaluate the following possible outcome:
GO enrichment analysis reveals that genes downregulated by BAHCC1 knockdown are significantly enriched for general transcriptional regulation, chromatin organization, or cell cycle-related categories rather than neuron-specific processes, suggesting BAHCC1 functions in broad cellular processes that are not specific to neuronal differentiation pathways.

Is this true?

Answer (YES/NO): NO